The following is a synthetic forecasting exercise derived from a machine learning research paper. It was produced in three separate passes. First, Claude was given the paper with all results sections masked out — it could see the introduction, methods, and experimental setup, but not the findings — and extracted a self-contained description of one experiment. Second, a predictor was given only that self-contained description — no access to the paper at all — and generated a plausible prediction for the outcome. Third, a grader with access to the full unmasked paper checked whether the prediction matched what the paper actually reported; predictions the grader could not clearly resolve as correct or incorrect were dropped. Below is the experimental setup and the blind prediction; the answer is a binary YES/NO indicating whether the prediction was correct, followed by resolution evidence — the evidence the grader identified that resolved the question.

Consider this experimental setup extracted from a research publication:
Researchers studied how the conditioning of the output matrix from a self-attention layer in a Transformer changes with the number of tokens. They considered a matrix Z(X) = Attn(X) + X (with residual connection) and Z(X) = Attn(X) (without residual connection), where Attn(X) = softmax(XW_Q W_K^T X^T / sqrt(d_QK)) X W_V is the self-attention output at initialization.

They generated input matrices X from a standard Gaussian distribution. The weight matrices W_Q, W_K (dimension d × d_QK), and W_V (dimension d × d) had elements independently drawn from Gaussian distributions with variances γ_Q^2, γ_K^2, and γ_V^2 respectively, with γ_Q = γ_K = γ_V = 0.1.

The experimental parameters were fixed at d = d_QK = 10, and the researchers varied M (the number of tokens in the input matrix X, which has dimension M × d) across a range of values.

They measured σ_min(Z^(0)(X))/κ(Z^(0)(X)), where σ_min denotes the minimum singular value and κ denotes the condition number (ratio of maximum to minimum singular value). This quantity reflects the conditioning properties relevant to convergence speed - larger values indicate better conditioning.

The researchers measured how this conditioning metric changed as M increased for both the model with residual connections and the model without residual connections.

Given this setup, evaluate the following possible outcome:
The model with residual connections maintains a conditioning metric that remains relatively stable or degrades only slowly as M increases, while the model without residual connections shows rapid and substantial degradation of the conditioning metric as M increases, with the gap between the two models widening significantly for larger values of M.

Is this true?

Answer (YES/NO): NO